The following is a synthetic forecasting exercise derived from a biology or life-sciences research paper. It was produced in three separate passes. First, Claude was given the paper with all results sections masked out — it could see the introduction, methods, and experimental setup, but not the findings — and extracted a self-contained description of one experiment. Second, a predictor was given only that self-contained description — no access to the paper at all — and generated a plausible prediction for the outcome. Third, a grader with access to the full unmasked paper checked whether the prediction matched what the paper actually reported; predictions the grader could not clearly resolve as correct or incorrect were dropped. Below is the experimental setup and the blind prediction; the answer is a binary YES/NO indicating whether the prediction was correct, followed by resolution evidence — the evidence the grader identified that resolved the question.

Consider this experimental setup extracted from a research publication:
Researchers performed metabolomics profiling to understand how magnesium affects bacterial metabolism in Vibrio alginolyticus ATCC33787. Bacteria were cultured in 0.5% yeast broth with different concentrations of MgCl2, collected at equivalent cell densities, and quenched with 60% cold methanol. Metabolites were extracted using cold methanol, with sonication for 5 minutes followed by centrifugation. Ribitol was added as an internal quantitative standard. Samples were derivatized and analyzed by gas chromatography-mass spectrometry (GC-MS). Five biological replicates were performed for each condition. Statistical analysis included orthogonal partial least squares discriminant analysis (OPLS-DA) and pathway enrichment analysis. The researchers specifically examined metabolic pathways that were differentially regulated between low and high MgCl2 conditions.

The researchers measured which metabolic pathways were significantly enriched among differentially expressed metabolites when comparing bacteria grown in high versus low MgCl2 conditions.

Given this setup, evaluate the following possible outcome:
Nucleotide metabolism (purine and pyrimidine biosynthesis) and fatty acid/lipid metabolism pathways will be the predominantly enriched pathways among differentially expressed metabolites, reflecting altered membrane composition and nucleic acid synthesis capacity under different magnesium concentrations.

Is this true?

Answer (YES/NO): NO